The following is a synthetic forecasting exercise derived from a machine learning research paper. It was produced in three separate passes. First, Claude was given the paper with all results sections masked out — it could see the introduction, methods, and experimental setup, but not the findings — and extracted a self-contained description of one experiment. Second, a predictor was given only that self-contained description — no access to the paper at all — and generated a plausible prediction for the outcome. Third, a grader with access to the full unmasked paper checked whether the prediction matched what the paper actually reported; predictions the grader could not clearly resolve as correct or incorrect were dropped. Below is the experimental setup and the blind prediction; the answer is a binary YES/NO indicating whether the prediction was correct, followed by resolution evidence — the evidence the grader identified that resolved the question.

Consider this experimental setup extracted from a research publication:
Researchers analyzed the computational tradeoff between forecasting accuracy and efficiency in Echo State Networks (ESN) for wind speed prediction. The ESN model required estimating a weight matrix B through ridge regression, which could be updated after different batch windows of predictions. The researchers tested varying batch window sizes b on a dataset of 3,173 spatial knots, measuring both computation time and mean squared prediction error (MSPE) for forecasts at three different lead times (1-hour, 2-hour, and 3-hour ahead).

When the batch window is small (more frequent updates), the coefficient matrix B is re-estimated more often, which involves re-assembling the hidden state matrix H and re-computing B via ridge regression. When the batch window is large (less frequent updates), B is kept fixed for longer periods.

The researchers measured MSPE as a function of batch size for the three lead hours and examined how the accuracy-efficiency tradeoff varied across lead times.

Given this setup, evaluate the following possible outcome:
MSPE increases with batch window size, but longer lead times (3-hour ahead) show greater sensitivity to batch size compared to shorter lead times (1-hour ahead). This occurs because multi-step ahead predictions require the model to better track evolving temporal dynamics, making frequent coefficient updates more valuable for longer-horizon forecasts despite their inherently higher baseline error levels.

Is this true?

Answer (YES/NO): YES